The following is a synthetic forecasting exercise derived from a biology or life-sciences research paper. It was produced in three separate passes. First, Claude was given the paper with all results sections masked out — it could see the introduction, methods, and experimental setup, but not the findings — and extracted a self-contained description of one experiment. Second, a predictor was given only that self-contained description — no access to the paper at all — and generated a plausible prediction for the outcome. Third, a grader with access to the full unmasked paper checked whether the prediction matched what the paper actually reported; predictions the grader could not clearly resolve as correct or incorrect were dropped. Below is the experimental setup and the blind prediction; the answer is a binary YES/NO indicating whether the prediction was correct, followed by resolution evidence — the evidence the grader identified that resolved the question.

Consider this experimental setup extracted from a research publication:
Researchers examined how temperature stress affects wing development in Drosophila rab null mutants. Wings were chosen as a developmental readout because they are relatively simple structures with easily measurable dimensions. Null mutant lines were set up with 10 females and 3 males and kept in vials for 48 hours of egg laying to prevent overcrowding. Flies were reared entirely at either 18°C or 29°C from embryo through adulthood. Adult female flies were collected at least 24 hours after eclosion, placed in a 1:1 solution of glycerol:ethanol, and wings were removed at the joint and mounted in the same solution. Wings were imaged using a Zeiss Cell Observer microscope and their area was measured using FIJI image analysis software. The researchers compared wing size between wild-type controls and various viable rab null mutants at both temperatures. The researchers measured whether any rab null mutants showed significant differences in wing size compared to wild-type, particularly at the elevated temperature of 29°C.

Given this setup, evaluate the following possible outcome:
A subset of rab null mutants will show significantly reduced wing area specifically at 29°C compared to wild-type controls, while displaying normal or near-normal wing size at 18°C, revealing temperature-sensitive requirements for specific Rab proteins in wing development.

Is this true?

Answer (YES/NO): YES